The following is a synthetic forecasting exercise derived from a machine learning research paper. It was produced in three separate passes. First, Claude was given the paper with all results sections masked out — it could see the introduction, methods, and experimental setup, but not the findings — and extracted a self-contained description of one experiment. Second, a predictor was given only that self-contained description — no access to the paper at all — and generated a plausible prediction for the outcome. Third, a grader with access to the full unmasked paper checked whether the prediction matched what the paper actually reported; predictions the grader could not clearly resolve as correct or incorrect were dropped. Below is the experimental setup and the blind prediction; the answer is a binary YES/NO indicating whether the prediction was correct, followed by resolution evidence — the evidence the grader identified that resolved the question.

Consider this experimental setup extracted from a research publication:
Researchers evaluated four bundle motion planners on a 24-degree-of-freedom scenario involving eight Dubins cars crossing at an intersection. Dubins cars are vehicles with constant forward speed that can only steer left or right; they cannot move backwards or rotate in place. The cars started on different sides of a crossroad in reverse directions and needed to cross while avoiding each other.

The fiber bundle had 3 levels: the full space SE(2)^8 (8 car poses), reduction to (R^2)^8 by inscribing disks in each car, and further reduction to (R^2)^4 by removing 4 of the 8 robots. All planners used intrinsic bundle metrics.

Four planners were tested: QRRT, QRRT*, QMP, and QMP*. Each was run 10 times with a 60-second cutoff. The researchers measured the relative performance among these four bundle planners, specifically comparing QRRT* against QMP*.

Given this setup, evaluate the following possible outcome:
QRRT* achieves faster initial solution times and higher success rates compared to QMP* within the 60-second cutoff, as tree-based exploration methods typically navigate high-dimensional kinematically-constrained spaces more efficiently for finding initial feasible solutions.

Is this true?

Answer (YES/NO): NO